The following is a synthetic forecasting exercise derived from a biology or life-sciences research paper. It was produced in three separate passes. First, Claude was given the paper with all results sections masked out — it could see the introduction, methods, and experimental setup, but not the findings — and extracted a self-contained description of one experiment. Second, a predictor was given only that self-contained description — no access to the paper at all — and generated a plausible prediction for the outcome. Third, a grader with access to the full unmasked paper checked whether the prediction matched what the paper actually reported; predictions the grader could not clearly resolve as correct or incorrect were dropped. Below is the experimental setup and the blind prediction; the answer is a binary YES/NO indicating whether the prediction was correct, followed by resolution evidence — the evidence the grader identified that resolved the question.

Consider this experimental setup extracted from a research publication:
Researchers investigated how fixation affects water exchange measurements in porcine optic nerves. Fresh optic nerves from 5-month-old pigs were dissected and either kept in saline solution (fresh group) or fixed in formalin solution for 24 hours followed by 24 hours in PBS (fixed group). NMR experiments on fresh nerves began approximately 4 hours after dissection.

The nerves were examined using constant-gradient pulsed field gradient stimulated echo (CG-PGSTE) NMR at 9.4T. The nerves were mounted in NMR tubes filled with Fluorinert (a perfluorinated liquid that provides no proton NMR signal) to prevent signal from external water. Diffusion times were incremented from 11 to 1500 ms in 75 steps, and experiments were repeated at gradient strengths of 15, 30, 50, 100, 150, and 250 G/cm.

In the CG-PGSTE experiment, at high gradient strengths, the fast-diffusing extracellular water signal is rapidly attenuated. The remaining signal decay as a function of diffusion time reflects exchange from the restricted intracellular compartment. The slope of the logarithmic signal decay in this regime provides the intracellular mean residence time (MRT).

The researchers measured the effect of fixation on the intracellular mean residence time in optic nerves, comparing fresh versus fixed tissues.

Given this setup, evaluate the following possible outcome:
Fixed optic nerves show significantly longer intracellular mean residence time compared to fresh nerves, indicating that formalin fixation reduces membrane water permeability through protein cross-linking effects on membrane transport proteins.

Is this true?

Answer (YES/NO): NO